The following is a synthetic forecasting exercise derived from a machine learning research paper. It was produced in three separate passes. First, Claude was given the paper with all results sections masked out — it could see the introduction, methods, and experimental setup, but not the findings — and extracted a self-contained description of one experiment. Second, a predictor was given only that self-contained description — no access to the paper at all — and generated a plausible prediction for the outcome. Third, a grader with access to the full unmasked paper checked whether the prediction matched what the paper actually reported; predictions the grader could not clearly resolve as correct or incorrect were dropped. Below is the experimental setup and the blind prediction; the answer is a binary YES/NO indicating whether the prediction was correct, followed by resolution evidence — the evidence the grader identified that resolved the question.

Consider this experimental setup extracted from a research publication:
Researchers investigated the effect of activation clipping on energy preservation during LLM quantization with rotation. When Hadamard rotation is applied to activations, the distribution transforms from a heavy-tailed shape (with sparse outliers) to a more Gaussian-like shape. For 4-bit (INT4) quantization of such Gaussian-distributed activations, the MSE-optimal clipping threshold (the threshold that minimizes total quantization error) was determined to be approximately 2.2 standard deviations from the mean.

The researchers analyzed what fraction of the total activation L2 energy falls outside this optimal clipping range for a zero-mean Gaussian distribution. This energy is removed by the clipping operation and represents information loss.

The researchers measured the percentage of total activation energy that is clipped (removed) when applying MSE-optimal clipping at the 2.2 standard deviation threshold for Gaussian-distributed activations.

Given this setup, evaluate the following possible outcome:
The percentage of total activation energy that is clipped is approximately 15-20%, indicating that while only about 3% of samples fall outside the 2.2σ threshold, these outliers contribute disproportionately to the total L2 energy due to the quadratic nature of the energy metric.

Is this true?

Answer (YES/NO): YES